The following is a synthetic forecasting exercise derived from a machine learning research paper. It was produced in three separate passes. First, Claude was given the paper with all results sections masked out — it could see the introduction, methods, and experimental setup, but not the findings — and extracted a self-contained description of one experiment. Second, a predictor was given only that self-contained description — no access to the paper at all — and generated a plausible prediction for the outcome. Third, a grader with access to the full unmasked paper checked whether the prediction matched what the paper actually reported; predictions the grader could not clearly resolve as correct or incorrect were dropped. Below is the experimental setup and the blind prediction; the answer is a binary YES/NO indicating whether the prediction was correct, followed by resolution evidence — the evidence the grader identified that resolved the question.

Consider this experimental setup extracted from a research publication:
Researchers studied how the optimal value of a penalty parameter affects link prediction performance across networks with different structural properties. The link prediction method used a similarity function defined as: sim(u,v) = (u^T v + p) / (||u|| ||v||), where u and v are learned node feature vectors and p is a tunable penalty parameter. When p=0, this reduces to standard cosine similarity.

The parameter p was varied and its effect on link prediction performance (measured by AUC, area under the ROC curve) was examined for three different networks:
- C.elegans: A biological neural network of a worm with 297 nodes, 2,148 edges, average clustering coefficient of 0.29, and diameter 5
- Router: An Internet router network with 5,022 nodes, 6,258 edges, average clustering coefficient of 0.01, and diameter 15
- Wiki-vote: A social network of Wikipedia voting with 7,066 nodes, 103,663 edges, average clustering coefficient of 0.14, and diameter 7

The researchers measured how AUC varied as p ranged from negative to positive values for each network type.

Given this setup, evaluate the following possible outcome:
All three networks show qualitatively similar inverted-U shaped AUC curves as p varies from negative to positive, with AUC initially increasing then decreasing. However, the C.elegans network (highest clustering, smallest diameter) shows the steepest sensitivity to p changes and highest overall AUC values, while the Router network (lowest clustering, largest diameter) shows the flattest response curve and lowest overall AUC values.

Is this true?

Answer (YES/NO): NO